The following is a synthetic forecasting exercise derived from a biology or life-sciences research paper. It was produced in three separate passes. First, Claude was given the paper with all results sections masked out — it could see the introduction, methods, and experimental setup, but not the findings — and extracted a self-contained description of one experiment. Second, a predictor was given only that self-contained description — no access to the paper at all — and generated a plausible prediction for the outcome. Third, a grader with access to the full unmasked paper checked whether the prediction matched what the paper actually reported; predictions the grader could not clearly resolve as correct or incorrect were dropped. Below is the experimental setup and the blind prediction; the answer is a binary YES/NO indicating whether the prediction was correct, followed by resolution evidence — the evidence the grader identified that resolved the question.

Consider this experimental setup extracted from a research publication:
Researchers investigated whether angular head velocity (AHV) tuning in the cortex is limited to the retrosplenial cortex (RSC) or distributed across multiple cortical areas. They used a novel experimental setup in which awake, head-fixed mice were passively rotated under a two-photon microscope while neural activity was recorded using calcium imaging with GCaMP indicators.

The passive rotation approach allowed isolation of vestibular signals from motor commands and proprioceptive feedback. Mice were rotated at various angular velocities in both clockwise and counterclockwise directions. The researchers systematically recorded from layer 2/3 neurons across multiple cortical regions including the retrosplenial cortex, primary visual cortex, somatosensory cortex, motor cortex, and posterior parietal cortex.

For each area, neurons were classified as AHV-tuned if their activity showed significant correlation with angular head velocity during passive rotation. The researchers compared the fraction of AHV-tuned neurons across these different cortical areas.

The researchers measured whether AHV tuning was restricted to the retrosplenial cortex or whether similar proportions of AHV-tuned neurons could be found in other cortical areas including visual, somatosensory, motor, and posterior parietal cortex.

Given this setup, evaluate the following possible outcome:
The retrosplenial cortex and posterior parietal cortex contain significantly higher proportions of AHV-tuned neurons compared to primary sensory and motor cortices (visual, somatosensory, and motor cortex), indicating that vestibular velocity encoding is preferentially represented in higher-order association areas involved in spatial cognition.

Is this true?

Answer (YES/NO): NO